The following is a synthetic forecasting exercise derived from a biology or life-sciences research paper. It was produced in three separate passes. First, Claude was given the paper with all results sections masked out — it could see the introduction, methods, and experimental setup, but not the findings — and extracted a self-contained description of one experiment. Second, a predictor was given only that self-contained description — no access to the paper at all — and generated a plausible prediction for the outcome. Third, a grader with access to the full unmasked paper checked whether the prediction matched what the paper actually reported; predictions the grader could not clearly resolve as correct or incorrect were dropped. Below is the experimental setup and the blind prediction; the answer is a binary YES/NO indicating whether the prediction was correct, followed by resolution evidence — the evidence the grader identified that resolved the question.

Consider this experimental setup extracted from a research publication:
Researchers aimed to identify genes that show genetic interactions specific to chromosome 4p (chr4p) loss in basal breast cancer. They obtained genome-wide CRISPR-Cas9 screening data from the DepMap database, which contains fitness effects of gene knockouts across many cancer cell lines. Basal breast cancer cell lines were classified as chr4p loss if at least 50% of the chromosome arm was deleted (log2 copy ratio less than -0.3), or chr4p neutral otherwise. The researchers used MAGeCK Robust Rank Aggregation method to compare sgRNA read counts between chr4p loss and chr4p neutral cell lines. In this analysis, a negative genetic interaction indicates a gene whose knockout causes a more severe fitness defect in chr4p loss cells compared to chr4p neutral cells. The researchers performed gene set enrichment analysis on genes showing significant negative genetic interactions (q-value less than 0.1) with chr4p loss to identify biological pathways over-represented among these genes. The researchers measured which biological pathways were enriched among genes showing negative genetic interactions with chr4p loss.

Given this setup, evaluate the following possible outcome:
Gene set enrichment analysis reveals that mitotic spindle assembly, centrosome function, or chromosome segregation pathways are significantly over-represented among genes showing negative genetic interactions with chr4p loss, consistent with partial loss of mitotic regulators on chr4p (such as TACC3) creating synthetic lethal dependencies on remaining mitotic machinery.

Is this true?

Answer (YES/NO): NO